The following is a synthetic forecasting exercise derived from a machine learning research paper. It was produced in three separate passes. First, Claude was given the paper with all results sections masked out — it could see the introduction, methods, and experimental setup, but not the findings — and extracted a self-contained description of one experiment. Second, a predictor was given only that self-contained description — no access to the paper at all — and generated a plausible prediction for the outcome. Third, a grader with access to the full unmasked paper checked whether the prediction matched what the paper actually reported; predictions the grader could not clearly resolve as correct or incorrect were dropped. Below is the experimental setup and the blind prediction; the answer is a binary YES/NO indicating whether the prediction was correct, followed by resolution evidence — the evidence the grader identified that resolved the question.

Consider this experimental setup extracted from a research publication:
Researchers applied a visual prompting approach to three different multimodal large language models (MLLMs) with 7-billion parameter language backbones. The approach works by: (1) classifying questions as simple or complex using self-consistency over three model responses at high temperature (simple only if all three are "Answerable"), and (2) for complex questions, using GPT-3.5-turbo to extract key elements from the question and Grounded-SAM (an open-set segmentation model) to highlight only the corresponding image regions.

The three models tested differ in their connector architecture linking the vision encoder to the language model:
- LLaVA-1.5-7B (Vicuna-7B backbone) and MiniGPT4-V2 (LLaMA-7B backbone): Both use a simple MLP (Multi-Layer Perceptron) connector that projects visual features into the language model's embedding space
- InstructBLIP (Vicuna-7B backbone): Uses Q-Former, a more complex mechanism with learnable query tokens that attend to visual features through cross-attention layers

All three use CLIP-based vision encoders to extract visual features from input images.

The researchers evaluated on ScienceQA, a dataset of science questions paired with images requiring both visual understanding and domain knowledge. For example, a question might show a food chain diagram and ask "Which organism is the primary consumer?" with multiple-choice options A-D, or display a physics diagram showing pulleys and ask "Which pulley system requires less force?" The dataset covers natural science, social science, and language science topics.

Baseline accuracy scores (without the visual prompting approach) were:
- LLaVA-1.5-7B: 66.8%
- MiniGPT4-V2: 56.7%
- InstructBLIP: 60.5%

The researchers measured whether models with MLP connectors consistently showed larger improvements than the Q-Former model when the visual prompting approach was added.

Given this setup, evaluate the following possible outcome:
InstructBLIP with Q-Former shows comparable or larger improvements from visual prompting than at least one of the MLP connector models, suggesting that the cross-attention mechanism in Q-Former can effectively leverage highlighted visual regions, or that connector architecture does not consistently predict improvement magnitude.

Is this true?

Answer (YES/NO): NO